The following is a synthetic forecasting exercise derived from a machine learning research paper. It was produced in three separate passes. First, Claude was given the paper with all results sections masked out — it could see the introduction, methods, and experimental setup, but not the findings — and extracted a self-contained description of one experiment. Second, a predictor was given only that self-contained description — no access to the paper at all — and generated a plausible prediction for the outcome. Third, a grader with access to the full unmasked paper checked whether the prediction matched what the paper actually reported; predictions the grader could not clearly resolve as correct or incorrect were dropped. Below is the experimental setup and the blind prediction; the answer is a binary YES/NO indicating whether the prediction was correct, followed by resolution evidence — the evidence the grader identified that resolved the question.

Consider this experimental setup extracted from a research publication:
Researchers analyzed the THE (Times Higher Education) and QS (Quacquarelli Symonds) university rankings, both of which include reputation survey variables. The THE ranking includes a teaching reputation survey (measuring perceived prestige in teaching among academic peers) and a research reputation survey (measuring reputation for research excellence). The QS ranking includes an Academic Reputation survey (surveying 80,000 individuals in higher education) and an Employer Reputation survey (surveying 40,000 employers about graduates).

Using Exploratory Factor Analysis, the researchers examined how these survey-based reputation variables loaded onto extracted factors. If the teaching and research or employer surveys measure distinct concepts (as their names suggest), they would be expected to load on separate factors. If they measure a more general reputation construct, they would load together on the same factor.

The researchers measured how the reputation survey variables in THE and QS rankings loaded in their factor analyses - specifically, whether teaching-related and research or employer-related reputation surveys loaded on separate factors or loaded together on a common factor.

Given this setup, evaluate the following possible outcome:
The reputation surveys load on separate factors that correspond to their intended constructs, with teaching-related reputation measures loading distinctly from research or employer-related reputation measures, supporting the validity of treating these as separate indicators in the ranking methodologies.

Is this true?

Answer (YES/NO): NO